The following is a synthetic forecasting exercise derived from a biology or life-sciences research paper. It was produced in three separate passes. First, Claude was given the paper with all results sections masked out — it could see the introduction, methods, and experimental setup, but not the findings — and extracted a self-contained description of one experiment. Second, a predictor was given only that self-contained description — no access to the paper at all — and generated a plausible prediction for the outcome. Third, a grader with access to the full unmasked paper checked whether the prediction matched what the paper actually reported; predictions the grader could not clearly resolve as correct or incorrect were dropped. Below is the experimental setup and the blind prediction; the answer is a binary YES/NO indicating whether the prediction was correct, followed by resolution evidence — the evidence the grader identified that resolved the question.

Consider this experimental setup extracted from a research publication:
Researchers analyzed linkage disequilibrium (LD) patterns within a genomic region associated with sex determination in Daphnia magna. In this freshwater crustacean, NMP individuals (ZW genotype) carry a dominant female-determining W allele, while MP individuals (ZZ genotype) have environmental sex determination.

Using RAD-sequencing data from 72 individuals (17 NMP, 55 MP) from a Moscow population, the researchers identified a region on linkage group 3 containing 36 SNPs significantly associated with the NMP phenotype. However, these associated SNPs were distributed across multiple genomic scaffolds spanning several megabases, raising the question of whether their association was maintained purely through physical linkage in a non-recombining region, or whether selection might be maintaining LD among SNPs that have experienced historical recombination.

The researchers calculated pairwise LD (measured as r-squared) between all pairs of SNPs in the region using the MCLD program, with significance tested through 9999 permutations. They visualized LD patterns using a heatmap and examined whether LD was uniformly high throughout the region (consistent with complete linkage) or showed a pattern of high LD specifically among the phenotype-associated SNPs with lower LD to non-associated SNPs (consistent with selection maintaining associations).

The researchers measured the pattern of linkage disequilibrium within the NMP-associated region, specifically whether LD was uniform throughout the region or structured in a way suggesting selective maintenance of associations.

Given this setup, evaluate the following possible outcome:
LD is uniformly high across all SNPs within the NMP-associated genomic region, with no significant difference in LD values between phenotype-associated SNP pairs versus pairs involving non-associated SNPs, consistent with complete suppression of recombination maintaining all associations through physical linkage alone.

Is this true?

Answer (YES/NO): NO